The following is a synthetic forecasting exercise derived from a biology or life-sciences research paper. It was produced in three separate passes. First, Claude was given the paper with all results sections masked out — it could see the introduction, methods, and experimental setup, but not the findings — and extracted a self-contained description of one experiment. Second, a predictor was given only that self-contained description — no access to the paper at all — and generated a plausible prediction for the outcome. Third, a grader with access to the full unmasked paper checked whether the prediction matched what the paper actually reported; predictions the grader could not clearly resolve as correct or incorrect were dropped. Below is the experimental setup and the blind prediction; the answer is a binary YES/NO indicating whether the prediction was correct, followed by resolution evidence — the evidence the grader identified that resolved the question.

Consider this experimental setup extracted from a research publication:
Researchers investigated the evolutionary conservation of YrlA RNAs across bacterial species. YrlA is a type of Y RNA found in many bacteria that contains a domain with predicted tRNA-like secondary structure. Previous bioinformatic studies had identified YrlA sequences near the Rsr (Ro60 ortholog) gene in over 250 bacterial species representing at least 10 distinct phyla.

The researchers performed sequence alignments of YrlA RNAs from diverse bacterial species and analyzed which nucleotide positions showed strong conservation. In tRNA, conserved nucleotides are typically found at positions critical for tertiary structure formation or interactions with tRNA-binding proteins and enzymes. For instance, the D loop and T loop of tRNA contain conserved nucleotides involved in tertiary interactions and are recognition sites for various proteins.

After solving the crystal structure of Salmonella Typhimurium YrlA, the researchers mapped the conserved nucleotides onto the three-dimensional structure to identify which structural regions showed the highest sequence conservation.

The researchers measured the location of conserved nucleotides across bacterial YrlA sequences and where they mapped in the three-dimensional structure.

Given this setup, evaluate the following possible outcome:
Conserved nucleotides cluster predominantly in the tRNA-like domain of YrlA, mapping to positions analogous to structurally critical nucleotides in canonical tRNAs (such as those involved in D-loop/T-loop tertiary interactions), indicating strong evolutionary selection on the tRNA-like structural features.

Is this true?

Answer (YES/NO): YES